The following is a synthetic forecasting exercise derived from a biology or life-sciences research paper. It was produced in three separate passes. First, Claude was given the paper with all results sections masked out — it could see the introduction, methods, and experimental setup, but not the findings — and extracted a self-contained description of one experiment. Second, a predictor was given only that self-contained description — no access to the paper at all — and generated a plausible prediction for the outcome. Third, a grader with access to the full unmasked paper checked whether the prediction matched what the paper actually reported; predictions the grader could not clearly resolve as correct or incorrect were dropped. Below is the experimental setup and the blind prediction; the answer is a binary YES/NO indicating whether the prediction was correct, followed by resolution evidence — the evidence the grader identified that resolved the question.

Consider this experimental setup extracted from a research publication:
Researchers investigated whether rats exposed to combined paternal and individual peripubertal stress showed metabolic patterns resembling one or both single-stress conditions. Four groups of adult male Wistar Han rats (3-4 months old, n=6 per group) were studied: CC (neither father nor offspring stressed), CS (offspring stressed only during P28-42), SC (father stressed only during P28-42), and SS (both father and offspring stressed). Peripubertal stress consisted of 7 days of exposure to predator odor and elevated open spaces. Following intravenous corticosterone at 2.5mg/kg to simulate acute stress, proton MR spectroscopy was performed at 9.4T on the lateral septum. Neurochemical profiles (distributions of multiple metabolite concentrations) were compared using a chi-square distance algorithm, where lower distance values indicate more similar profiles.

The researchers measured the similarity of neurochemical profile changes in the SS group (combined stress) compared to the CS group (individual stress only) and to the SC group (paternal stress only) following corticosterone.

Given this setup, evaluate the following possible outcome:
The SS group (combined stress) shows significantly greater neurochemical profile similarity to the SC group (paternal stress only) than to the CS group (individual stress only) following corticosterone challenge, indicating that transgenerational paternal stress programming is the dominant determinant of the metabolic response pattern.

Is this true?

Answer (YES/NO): NO